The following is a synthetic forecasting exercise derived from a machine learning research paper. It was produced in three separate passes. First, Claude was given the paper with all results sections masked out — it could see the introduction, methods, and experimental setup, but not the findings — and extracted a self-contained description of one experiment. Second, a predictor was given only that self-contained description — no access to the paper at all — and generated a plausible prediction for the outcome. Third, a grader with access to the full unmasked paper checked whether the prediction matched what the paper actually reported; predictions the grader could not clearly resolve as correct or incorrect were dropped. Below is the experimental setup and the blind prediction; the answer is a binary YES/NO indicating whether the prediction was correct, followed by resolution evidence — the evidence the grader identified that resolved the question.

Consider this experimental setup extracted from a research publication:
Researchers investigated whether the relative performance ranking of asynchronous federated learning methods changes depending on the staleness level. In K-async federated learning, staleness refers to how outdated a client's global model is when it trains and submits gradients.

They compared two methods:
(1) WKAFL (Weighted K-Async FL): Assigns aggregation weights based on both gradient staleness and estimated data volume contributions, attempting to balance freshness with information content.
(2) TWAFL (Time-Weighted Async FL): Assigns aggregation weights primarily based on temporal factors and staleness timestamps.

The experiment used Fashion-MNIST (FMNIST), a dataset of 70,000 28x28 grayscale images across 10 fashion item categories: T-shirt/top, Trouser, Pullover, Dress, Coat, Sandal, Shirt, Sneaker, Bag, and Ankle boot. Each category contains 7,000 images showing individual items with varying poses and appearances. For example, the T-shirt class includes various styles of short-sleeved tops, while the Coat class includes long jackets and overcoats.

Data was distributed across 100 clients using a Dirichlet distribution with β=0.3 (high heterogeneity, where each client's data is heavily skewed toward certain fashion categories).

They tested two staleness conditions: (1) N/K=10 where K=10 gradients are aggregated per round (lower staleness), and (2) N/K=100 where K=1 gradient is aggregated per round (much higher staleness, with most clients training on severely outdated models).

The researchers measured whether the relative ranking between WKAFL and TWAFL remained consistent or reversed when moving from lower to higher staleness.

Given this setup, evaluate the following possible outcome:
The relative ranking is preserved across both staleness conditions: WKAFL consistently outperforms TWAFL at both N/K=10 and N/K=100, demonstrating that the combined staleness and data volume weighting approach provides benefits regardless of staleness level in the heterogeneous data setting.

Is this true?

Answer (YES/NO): NO